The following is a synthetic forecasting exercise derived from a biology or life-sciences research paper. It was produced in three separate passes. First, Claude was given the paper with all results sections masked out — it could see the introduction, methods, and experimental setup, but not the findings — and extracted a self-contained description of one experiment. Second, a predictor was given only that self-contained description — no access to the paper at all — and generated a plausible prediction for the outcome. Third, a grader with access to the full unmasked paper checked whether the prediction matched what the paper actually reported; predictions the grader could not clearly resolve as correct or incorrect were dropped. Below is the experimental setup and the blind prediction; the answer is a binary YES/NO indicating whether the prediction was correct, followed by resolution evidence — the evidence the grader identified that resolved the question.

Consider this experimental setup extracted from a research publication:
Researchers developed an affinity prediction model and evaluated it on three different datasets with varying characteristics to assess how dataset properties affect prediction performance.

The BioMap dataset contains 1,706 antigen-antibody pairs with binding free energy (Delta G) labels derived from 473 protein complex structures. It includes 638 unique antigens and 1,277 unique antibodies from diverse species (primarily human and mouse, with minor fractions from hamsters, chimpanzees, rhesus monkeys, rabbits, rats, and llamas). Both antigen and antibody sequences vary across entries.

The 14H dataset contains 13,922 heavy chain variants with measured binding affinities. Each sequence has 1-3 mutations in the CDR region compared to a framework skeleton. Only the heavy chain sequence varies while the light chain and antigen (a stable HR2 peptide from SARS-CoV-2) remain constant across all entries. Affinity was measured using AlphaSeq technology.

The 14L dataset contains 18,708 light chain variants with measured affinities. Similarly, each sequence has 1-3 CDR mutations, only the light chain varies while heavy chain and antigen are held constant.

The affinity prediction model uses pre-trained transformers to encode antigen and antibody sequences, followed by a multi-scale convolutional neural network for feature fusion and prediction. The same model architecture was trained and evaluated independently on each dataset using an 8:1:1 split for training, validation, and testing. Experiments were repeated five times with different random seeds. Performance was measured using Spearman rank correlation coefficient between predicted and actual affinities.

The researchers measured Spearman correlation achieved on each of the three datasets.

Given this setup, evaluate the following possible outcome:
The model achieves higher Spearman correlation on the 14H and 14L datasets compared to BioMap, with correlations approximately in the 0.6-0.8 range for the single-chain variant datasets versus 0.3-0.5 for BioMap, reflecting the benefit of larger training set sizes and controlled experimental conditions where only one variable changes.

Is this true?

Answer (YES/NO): NO